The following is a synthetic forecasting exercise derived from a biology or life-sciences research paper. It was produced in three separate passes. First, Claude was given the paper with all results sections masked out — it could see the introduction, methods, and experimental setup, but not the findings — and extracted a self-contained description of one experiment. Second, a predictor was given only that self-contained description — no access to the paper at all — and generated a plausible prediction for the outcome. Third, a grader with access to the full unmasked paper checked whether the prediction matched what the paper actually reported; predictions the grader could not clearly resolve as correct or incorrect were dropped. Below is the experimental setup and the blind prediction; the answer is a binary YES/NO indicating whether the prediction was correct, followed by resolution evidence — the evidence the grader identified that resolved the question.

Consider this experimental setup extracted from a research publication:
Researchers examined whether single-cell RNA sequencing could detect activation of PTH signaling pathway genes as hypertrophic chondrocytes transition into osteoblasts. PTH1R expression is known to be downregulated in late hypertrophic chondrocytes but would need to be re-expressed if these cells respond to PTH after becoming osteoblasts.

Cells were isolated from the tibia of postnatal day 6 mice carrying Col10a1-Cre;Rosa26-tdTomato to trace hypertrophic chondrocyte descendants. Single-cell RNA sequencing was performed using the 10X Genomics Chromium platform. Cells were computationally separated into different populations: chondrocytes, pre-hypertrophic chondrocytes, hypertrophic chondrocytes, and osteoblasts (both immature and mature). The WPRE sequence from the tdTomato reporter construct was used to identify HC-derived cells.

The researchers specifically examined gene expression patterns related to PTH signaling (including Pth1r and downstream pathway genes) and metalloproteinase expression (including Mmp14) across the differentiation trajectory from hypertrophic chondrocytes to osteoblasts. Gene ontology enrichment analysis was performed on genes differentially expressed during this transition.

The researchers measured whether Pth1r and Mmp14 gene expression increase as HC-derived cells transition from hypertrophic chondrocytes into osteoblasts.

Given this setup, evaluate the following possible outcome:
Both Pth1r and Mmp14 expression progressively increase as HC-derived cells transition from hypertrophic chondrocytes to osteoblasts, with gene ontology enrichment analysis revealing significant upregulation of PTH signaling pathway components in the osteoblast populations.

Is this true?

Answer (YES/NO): NO